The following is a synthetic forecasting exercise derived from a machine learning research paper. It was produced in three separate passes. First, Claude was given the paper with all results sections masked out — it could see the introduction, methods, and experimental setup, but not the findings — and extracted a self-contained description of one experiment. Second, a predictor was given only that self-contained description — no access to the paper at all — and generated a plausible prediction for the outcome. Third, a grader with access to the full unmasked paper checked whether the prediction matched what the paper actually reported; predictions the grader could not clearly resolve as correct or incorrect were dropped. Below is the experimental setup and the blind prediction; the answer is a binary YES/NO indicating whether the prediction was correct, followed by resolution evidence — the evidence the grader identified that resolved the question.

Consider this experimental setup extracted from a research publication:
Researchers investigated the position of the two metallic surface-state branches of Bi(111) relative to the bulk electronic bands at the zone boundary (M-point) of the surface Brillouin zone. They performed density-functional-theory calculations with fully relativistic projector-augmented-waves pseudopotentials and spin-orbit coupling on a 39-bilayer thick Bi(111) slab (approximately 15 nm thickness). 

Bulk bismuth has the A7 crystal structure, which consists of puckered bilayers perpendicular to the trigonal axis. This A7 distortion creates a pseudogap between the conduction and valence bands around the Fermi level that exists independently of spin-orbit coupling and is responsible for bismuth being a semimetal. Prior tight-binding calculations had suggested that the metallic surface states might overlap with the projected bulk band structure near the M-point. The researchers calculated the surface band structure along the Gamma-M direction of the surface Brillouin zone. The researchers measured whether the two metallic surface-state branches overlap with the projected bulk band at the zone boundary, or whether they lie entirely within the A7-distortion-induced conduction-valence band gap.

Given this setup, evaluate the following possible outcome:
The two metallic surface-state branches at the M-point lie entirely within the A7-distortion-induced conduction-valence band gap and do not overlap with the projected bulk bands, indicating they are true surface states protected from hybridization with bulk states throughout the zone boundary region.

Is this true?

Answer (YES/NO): YES